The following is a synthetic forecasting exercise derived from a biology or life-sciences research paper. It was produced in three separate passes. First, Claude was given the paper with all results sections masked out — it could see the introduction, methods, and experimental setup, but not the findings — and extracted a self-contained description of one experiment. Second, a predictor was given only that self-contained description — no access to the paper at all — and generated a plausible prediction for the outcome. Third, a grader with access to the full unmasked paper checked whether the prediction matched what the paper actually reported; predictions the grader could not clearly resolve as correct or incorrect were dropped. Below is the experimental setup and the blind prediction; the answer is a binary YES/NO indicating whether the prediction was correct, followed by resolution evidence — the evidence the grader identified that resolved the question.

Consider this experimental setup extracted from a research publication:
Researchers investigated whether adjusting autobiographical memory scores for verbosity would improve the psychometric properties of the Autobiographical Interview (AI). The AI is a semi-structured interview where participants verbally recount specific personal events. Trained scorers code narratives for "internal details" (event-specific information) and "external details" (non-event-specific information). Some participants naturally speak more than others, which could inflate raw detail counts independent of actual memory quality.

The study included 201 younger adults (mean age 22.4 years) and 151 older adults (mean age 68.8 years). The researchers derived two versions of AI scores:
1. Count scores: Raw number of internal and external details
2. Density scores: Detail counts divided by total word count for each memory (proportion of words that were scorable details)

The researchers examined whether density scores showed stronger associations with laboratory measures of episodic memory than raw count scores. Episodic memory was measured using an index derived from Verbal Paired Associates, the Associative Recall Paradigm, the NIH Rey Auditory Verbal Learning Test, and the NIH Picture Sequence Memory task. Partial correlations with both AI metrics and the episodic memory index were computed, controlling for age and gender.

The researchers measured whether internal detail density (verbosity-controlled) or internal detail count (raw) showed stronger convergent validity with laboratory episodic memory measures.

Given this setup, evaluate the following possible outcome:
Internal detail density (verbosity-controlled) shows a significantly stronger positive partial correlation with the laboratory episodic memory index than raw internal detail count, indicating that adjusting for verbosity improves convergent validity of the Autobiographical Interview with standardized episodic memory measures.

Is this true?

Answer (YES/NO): NO